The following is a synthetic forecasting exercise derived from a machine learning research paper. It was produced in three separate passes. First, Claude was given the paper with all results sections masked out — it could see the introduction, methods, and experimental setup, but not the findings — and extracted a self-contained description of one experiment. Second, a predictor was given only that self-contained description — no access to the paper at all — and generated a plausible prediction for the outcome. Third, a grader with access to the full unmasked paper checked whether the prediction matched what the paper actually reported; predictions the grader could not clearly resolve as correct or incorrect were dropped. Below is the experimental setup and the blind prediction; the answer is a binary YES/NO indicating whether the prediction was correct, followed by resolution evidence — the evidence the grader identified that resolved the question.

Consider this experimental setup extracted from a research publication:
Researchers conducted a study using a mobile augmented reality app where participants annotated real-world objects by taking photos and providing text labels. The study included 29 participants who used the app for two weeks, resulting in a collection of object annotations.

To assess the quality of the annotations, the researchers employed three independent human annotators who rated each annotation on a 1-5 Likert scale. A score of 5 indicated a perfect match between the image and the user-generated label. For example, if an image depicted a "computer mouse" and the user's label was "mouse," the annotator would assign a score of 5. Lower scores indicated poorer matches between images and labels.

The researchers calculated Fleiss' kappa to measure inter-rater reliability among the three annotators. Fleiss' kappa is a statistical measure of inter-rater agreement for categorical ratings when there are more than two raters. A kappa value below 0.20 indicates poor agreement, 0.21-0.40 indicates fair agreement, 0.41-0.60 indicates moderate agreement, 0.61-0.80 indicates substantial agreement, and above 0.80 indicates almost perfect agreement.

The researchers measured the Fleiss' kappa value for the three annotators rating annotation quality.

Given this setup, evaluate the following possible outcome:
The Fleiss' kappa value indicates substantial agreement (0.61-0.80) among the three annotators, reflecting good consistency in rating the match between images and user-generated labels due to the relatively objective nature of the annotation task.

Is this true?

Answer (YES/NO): NO